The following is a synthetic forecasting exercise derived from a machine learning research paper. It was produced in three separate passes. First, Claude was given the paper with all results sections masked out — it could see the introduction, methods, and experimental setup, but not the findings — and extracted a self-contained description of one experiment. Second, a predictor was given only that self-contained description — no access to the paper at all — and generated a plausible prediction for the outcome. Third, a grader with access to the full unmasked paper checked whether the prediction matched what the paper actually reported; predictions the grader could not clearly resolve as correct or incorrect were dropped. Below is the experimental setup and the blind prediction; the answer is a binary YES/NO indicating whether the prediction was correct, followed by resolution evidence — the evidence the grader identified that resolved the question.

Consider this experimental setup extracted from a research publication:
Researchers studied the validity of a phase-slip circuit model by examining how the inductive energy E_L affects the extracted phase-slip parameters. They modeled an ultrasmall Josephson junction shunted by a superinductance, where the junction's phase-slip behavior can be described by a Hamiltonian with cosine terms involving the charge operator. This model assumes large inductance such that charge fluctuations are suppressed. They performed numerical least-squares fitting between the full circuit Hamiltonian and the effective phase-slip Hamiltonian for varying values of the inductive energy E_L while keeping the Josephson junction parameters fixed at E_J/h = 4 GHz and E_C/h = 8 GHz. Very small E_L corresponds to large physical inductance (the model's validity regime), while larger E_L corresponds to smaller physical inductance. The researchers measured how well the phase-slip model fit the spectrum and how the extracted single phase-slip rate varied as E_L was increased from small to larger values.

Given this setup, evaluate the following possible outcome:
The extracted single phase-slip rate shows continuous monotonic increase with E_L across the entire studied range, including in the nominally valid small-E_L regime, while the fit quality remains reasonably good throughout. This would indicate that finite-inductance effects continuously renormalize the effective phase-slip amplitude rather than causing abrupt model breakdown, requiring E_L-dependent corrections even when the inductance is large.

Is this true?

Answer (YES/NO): NO